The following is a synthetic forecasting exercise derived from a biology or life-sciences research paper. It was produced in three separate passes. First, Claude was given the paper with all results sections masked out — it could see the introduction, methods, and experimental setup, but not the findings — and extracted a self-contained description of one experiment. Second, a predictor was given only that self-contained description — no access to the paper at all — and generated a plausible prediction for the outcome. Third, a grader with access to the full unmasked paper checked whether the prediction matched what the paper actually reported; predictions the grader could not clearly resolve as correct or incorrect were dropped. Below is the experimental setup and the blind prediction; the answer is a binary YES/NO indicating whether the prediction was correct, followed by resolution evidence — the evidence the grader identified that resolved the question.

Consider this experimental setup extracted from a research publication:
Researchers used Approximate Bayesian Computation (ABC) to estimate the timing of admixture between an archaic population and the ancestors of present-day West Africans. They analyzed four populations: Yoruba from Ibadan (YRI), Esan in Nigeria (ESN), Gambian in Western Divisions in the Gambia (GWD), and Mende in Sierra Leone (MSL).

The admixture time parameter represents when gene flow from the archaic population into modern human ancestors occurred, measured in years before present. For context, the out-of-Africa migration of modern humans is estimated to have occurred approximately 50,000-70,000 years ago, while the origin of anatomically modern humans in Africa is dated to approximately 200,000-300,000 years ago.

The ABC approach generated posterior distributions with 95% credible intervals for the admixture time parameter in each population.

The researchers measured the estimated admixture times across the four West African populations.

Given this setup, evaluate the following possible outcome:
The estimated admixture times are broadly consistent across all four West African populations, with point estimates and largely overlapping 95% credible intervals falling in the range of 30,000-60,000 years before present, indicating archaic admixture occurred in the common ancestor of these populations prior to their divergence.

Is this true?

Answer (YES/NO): NO